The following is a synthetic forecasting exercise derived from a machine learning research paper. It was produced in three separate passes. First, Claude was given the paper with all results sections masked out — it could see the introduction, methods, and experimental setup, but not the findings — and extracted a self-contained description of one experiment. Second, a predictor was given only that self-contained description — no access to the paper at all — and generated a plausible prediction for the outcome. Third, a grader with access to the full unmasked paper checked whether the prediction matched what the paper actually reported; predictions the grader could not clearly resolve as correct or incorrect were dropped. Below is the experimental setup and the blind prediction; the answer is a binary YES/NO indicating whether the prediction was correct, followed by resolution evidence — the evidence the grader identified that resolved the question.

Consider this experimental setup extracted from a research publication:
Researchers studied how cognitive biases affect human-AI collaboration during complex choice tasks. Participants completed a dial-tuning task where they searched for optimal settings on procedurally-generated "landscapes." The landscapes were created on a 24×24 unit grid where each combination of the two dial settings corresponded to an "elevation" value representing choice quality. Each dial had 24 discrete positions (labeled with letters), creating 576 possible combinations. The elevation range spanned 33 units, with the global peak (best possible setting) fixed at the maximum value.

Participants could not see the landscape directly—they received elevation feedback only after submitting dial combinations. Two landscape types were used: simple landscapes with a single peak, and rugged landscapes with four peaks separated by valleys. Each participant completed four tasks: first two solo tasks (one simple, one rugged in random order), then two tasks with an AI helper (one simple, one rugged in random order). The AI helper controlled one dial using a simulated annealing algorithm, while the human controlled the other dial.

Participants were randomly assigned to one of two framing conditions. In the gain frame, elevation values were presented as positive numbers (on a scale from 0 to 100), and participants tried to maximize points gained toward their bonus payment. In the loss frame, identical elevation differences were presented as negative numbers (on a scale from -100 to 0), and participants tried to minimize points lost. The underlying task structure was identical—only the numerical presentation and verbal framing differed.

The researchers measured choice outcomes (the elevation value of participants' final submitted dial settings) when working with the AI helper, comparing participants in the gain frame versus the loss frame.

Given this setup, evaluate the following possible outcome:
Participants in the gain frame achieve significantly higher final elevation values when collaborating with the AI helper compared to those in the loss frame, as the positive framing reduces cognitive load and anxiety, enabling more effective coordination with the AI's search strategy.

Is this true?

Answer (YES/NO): NO